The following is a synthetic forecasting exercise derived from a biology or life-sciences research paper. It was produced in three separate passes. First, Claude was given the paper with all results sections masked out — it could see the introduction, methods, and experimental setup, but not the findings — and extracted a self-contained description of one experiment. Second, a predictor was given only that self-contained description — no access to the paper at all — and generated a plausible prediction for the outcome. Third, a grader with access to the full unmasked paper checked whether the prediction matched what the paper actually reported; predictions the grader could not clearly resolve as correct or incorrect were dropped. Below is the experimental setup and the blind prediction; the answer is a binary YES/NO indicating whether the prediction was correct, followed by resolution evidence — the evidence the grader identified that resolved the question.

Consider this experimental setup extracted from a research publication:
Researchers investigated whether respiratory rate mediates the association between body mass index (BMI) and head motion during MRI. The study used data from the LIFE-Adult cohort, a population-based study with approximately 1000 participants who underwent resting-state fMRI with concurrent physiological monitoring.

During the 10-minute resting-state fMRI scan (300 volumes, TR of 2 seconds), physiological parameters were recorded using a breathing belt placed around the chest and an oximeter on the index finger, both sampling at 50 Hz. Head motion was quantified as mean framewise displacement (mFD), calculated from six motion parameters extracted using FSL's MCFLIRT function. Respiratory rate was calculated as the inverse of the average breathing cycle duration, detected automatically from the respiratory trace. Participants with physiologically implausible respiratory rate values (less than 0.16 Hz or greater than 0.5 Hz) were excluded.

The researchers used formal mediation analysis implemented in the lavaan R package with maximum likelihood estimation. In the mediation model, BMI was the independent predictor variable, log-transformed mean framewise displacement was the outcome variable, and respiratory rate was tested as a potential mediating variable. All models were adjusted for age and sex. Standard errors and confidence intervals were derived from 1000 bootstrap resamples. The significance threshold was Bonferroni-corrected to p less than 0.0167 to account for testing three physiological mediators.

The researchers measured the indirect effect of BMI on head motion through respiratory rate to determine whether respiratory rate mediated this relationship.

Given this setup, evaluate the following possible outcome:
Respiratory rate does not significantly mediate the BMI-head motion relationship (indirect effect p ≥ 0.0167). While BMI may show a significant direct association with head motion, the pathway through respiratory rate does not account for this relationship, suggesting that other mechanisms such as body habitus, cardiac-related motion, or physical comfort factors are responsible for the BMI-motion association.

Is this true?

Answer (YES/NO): YES